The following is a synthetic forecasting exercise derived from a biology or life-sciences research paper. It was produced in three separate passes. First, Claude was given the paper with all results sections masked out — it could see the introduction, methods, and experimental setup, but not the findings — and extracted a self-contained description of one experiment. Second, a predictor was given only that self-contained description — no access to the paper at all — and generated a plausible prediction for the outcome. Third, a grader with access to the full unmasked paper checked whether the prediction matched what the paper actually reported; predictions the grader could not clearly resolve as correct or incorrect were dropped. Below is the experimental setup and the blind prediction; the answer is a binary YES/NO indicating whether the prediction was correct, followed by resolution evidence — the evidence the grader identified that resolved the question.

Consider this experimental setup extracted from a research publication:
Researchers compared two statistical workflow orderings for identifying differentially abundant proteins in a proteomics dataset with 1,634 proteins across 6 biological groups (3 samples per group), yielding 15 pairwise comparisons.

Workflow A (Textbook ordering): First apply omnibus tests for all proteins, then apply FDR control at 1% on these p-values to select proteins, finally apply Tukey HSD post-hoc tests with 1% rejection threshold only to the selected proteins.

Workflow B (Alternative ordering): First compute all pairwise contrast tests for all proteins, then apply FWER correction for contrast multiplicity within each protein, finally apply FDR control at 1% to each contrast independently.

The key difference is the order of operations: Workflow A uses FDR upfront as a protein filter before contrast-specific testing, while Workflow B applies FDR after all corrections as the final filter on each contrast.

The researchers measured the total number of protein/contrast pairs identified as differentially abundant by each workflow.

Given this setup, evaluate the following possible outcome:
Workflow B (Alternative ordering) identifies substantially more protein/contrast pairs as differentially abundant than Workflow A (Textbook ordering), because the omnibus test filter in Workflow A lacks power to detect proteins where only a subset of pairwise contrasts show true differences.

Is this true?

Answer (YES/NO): NO